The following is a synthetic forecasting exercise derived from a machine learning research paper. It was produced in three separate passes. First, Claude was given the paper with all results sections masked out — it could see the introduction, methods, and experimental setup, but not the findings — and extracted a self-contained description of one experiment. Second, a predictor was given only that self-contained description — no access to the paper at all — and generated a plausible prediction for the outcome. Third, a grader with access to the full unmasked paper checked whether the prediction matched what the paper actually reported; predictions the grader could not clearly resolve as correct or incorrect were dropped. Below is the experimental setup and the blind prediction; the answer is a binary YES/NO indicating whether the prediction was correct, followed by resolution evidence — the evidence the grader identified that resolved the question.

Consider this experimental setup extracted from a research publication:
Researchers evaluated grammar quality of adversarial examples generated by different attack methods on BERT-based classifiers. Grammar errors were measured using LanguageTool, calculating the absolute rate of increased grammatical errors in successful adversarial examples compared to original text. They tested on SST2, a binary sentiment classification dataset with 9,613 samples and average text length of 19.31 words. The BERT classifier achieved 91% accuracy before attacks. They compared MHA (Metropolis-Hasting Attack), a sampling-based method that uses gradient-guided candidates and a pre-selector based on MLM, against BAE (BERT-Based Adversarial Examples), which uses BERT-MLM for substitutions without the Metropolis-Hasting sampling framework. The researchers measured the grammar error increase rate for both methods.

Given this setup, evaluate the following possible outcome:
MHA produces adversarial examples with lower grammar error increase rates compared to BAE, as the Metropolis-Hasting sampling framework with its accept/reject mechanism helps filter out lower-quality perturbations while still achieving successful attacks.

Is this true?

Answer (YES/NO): NO